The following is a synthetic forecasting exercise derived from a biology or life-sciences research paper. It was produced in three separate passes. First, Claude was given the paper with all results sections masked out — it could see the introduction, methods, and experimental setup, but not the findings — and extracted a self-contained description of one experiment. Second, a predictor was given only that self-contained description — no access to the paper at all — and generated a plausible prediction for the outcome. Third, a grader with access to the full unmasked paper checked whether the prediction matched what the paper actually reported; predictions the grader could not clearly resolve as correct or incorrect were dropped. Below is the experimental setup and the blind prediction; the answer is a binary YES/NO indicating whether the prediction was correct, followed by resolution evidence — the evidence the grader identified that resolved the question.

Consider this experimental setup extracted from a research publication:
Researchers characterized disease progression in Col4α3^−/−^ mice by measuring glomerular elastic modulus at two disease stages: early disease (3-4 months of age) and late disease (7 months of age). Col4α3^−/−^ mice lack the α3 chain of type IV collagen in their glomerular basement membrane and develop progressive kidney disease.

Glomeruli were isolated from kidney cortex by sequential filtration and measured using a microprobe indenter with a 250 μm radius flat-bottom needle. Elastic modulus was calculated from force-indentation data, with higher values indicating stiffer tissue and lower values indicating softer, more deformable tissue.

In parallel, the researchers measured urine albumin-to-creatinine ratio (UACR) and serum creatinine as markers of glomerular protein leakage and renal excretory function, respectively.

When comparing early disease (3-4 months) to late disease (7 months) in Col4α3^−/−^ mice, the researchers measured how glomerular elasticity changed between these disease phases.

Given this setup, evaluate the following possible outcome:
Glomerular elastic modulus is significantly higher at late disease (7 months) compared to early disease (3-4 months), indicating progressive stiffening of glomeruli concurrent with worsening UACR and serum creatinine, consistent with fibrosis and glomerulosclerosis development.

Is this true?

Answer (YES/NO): YES